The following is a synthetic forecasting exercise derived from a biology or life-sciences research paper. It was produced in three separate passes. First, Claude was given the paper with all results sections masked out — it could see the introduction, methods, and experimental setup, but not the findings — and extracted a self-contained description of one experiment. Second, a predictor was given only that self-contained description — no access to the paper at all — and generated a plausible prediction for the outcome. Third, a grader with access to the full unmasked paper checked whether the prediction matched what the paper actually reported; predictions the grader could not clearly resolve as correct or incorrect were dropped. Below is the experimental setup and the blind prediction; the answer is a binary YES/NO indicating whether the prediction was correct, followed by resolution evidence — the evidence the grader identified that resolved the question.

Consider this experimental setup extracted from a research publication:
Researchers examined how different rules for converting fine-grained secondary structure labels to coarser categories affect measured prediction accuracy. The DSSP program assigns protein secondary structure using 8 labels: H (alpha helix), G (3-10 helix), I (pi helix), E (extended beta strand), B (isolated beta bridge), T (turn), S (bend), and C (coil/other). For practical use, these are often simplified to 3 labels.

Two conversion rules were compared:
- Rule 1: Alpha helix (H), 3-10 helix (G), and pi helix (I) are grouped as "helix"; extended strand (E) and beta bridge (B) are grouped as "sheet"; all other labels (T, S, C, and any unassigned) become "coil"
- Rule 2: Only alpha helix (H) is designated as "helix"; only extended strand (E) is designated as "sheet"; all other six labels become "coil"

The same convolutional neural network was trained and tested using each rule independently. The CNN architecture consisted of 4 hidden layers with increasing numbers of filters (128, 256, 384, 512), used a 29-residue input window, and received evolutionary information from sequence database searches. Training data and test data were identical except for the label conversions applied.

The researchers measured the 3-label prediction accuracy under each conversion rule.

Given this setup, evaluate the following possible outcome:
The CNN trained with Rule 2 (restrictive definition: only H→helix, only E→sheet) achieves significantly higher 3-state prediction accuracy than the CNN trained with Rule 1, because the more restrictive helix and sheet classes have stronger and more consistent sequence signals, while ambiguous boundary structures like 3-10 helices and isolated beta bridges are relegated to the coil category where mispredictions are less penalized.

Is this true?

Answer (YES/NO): YES